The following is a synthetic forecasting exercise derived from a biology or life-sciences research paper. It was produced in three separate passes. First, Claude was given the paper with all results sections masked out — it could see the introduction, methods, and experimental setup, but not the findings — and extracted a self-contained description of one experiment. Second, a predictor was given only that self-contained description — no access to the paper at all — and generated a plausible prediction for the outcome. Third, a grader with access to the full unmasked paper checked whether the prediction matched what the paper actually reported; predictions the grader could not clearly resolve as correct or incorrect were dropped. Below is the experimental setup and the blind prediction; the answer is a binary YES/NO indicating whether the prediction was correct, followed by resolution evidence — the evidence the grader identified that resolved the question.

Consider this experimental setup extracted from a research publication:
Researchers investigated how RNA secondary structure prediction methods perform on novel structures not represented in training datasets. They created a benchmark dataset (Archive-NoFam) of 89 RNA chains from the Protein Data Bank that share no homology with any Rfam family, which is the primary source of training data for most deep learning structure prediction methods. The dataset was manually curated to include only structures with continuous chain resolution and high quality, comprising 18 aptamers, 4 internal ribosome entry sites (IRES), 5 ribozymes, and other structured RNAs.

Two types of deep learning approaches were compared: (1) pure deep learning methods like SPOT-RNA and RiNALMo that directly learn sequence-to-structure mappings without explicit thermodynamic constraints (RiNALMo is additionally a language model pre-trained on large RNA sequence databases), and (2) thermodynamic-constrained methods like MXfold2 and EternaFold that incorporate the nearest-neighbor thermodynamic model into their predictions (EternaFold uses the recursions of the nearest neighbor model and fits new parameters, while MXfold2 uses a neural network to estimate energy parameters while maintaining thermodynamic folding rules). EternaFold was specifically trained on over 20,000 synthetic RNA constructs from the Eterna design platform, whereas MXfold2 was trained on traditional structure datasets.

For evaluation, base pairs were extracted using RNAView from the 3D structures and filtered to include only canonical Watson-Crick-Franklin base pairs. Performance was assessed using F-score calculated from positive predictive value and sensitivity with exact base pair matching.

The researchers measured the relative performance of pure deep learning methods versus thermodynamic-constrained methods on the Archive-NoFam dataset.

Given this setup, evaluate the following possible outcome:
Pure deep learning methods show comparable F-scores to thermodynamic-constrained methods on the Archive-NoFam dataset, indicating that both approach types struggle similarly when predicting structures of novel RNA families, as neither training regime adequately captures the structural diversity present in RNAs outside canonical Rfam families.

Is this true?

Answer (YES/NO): NO